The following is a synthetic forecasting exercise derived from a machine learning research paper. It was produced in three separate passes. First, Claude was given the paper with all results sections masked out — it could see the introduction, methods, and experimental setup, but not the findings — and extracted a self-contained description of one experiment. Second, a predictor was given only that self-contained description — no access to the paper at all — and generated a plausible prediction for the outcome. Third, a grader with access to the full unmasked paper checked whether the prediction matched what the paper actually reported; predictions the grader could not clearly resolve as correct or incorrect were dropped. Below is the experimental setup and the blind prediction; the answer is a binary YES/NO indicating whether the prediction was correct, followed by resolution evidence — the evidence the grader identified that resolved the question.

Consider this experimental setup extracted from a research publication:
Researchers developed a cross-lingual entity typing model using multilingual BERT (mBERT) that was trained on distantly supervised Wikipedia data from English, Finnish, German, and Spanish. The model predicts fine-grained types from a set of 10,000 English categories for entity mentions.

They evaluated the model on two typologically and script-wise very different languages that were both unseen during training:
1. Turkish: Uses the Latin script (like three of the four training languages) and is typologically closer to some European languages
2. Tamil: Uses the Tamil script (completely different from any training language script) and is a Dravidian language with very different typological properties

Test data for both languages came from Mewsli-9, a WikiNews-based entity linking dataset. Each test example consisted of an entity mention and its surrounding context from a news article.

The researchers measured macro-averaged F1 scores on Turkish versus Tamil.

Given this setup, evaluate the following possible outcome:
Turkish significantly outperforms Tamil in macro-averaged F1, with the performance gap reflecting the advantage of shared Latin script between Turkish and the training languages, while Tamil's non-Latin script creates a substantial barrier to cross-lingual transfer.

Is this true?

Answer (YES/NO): NO